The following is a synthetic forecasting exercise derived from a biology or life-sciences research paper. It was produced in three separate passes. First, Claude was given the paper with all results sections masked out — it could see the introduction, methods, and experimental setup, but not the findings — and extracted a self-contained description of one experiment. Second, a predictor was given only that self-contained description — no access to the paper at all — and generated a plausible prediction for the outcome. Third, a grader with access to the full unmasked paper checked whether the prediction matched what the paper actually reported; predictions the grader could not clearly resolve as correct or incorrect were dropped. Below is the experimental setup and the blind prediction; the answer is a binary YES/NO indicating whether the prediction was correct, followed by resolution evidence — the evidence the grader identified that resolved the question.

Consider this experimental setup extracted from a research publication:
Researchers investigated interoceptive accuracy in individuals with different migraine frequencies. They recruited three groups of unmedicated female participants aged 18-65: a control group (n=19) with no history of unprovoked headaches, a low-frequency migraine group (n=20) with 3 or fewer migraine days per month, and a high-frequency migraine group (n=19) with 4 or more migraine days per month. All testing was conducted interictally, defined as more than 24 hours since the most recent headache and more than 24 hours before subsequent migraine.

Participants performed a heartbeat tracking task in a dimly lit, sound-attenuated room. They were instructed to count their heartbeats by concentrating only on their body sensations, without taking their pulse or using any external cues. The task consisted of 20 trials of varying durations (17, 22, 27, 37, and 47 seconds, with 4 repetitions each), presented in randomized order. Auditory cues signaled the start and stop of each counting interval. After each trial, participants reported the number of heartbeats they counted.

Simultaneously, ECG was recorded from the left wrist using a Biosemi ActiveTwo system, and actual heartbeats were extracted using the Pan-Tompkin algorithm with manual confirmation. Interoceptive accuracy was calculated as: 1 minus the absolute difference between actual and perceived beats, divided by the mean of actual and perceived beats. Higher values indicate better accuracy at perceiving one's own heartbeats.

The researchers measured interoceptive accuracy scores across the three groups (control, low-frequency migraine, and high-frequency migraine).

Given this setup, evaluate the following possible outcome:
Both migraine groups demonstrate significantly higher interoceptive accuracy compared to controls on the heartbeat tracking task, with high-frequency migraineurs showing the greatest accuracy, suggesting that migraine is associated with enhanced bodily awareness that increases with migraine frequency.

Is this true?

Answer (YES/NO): NO